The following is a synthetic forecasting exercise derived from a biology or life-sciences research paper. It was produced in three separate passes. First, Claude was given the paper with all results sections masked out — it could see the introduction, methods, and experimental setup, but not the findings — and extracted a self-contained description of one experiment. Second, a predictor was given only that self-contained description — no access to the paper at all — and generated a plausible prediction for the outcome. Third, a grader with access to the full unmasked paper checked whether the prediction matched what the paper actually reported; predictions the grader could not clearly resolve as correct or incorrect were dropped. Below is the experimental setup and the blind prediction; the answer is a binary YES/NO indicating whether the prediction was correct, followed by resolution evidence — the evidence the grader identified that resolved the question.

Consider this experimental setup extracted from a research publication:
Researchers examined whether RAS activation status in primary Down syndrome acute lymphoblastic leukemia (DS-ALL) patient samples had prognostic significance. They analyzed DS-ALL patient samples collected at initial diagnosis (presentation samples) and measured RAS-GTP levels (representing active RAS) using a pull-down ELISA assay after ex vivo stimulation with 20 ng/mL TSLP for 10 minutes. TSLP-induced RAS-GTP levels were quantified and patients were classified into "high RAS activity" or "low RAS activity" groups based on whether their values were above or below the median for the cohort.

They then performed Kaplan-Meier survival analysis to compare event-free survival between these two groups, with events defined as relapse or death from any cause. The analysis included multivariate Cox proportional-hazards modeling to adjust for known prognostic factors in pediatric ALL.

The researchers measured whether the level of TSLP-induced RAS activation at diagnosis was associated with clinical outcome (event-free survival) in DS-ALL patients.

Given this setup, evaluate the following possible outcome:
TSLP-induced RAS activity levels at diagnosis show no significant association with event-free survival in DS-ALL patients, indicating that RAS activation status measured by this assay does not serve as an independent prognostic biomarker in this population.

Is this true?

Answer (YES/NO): NO